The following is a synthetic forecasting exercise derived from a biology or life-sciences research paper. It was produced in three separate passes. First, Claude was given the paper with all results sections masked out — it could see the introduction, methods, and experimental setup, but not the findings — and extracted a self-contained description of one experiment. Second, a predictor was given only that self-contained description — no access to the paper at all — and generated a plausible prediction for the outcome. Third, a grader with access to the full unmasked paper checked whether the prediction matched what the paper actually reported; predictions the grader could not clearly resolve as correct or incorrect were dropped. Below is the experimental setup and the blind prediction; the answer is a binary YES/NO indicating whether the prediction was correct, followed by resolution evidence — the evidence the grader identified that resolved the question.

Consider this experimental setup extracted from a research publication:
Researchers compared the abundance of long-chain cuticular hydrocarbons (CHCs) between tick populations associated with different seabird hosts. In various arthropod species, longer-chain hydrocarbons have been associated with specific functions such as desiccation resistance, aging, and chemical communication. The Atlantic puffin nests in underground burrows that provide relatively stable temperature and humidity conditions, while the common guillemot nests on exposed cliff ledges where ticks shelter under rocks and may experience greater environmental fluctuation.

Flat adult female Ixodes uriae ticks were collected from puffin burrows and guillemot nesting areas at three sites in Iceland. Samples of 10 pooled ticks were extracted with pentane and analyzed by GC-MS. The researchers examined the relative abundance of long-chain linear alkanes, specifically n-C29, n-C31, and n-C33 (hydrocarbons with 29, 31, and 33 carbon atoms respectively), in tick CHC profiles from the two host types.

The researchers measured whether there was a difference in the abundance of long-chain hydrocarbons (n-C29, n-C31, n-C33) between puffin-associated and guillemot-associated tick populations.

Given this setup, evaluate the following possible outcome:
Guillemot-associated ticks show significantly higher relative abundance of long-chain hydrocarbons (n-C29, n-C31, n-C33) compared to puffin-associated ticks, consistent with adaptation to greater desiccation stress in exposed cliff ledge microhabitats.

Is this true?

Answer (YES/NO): NO